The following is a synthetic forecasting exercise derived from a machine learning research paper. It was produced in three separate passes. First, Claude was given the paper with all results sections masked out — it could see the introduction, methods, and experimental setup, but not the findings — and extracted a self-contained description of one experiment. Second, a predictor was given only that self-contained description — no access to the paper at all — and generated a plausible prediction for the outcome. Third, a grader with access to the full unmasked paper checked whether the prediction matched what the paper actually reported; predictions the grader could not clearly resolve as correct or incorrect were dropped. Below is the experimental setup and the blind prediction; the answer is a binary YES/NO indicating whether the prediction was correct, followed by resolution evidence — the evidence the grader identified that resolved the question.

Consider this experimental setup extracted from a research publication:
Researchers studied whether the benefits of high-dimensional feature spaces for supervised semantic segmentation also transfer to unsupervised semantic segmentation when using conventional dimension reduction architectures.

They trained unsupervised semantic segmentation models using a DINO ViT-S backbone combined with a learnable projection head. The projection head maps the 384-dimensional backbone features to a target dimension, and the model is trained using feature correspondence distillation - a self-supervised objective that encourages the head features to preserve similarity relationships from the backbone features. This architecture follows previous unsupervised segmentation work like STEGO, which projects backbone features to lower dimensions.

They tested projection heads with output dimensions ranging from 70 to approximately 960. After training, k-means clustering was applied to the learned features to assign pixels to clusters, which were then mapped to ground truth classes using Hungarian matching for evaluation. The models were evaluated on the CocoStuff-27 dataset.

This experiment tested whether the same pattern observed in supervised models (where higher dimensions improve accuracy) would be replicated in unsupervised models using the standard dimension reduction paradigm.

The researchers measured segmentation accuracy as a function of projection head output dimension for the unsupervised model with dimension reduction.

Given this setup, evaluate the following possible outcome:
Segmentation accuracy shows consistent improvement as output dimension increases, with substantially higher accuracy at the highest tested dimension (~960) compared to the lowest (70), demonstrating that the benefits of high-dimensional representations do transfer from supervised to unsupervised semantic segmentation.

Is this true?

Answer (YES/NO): NO